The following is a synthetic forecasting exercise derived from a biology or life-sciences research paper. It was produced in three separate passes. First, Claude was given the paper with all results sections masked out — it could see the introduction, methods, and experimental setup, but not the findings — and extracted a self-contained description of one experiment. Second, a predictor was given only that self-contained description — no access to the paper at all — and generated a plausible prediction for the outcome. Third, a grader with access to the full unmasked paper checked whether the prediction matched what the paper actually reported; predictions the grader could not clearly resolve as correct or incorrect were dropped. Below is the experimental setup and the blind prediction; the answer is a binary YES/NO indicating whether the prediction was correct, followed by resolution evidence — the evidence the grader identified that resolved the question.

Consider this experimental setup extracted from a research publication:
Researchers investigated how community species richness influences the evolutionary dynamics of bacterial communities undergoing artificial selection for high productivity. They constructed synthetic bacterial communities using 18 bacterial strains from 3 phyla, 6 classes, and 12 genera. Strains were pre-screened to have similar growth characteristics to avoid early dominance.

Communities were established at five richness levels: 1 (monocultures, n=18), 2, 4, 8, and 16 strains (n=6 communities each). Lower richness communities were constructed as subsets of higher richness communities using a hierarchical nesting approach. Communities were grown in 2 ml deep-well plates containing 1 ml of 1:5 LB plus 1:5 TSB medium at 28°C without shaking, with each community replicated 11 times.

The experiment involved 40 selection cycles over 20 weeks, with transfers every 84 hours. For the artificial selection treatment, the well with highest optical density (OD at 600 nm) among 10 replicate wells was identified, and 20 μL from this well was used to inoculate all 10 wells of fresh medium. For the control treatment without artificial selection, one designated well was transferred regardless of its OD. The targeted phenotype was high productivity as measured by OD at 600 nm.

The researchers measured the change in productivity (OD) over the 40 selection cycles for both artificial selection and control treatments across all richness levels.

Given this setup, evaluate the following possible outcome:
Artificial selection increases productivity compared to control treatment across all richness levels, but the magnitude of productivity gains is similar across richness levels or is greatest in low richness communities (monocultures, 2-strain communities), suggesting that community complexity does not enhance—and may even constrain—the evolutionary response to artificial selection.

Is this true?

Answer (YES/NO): NO